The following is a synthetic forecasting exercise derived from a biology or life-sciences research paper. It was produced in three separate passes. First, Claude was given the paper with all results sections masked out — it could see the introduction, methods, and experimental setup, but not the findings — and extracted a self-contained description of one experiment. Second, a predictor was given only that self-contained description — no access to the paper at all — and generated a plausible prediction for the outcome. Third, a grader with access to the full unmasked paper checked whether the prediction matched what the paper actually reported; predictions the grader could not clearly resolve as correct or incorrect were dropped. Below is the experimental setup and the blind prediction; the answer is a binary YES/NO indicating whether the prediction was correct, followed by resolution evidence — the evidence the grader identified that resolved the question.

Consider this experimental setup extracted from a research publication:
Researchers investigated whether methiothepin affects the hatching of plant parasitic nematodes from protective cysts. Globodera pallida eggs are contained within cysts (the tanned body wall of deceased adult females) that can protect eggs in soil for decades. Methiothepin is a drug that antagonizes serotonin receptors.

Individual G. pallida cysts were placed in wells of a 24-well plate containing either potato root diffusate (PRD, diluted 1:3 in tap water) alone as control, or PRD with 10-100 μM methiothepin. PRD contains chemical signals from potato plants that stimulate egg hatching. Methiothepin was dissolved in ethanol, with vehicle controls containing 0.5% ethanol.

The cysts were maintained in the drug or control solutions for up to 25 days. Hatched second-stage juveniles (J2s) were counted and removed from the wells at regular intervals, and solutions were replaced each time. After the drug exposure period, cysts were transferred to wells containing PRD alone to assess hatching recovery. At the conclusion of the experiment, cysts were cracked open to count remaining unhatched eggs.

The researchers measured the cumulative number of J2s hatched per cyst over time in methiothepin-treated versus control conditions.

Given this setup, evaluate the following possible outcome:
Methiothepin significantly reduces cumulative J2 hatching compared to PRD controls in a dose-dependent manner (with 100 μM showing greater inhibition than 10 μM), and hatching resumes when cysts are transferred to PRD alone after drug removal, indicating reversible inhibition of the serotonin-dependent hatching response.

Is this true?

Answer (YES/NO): NO